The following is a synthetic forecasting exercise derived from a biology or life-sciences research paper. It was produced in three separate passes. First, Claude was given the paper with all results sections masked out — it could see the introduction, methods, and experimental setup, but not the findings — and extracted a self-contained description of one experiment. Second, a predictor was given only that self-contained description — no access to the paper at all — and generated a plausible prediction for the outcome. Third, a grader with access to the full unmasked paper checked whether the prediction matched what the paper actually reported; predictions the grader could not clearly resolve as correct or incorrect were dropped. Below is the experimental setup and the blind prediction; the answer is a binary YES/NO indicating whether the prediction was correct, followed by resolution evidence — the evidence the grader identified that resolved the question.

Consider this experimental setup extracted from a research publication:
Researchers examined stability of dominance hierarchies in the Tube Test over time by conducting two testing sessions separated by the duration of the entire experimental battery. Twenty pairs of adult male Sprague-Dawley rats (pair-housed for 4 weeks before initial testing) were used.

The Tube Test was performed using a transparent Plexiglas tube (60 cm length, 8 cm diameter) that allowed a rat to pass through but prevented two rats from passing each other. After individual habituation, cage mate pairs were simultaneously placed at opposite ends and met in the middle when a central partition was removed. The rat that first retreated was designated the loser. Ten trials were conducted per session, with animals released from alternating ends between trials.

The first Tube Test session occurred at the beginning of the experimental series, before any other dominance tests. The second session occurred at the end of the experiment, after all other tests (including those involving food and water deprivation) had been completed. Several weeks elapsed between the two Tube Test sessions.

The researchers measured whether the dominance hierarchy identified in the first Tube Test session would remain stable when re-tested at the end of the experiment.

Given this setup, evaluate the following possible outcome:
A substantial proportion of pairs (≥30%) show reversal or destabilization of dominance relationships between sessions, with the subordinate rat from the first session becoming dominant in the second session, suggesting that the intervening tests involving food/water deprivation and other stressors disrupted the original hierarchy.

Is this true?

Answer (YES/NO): NO